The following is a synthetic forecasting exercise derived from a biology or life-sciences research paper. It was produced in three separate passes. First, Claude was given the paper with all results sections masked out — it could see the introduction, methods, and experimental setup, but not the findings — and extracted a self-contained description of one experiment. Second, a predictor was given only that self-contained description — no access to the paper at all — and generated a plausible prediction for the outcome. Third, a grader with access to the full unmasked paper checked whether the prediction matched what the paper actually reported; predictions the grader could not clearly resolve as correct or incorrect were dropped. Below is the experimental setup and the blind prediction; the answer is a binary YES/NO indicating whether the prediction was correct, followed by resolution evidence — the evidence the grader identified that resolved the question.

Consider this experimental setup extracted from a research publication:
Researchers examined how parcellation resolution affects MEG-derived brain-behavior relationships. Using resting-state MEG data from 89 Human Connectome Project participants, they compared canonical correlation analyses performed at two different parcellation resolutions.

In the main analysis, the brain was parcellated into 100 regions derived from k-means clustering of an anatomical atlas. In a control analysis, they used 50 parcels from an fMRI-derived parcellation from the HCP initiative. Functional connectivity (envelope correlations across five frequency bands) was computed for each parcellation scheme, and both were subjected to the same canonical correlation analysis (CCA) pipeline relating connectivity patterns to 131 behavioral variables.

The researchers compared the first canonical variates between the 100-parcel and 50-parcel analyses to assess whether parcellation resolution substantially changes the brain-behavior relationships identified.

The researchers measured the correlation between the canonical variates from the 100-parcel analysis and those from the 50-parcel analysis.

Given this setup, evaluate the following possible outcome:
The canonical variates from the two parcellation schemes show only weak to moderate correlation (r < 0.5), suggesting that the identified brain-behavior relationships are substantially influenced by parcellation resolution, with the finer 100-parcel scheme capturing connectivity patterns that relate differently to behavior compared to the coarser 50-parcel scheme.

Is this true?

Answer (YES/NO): YES